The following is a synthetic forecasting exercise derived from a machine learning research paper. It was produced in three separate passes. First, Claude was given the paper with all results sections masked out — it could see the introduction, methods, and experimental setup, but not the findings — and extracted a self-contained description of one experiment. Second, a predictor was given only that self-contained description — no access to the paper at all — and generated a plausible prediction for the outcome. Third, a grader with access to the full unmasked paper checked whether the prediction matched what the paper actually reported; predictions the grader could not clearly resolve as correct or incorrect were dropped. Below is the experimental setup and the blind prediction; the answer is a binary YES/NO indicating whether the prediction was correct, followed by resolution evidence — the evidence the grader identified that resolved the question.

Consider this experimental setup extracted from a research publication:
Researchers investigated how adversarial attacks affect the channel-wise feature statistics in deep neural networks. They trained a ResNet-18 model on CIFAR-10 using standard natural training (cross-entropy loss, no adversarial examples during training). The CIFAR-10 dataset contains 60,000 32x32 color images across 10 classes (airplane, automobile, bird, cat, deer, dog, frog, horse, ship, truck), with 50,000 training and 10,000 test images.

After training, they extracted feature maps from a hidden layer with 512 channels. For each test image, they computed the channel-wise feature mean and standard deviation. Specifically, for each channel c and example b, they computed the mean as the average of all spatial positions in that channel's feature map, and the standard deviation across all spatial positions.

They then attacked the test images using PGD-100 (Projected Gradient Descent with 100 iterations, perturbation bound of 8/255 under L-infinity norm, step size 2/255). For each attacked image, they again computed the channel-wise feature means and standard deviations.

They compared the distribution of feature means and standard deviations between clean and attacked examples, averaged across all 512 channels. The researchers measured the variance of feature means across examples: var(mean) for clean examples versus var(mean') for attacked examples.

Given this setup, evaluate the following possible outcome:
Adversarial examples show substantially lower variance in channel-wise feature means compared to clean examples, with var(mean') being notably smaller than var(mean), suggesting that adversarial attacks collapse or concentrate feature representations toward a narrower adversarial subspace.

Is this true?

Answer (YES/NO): YES